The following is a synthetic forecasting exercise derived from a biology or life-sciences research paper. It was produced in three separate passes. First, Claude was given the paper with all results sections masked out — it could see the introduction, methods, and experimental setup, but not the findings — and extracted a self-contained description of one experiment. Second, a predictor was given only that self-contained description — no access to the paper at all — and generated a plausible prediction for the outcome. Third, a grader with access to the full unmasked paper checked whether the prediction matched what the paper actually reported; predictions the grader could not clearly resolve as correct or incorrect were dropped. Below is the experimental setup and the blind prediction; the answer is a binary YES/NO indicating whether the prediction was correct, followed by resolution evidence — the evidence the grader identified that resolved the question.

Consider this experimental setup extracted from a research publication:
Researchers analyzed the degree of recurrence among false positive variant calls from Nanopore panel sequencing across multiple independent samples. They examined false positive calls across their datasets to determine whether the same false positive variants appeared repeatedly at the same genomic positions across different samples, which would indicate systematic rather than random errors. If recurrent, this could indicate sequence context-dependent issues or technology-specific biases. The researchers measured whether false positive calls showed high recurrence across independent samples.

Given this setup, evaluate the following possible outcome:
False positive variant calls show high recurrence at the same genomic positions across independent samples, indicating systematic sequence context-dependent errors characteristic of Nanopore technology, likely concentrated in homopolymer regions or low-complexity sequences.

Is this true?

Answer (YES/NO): NO